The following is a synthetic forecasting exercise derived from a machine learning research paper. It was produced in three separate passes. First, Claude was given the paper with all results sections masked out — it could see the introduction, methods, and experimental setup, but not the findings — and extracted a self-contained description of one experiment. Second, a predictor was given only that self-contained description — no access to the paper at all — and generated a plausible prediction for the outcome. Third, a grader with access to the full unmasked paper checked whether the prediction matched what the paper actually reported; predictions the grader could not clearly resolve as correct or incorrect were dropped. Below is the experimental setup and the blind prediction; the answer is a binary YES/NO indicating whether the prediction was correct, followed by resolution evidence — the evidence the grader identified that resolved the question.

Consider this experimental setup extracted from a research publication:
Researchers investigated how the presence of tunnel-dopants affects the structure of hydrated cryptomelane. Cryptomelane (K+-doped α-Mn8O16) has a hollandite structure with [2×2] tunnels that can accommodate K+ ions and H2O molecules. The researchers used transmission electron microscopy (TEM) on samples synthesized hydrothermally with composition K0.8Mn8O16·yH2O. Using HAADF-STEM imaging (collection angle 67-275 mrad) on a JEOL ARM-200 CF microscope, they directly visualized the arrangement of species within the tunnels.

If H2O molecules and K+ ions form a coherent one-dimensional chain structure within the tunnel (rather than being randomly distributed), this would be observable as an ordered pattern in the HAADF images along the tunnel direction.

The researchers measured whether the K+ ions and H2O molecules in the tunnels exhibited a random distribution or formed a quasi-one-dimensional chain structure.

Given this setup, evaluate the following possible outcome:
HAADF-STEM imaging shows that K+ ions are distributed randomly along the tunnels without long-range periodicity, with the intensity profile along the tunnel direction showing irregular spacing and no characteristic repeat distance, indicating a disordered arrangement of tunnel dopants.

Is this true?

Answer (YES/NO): NO